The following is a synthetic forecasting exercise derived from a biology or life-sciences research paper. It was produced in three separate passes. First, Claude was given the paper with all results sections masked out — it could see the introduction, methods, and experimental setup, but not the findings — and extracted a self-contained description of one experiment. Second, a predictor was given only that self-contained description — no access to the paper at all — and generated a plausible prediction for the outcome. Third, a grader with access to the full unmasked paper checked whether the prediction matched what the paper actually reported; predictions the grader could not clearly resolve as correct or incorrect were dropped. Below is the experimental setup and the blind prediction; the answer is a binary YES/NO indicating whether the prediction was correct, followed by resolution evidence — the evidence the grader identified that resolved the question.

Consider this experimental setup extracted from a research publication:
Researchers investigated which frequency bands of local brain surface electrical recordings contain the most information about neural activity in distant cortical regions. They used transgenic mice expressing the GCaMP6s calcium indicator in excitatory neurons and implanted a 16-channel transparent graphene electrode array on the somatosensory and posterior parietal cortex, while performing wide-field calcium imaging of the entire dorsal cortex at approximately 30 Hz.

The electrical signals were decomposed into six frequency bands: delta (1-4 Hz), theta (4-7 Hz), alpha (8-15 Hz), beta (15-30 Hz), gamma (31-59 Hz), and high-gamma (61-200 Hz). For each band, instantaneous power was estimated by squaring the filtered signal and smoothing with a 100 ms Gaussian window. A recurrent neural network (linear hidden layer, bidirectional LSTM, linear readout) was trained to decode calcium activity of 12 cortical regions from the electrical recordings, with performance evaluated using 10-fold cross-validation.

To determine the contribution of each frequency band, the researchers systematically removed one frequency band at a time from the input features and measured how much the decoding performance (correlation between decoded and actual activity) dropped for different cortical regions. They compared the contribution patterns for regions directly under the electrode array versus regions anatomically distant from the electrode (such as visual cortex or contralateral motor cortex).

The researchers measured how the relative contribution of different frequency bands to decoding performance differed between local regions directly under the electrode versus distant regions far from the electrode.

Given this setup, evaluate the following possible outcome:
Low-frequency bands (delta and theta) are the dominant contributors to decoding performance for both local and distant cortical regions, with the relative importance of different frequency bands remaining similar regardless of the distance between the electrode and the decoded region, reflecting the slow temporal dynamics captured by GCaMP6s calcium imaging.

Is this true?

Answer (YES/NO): NO